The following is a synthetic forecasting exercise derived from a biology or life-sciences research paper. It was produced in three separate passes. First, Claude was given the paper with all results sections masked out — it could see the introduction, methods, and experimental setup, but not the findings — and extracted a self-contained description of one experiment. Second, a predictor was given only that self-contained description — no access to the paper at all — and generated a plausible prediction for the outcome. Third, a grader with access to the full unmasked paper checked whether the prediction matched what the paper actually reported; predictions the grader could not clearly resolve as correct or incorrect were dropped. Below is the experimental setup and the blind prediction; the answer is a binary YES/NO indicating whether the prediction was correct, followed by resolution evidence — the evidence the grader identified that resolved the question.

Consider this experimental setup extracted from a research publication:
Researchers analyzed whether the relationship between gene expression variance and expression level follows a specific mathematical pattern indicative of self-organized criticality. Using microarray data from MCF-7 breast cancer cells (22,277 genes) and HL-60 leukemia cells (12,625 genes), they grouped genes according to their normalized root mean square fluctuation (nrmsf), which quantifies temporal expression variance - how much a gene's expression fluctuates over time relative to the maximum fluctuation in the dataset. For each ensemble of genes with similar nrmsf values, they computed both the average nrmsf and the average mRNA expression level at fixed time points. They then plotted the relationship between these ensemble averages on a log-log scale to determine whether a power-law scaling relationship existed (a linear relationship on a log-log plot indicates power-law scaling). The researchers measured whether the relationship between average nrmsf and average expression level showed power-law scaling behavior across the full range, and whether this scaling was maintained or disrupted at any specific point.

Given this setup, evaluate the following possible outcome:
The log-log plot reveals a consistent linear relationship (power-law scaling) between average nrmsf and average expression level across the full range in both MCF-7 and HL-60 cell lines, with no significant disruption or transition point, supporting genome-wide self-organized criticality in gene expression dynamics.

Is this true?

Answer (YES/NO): NO